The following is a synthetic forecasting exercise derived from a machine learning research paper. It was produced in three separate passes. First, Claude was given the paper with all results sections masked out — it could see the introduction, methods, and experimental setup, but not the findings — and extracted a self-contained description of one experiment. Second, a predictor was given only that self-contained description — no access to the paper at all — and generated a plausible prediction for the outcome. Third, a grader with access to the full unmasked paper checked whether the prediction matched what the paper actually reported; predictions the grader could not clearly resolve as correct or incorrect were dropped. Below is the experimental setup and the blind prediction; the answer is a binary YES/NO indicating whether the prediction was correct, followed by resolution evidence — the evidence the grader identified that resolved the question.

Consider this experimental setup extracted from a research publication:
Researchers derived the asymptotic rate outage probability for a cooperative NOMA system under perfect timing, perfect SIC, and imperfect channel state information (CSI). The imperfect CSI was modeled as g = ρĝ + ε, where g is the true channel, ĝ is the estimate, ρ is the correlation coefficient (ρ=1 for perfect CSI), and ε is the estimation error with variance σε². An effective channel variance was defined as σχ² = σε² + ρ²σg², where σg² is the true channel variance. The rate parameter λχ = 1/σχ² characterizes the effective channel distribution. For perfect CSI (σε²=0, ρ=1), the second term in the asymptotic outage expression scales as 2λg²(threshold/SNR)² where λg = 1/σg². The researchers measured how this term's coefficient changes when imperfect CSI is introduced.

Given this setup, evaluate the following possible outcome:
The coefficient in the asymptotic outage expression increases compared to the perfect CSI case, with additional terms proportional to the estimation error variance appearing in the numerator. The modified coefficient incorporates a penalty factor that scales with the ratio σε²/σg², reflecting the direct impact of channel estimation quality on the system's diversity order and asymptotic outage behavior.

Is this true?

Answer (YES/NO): NO